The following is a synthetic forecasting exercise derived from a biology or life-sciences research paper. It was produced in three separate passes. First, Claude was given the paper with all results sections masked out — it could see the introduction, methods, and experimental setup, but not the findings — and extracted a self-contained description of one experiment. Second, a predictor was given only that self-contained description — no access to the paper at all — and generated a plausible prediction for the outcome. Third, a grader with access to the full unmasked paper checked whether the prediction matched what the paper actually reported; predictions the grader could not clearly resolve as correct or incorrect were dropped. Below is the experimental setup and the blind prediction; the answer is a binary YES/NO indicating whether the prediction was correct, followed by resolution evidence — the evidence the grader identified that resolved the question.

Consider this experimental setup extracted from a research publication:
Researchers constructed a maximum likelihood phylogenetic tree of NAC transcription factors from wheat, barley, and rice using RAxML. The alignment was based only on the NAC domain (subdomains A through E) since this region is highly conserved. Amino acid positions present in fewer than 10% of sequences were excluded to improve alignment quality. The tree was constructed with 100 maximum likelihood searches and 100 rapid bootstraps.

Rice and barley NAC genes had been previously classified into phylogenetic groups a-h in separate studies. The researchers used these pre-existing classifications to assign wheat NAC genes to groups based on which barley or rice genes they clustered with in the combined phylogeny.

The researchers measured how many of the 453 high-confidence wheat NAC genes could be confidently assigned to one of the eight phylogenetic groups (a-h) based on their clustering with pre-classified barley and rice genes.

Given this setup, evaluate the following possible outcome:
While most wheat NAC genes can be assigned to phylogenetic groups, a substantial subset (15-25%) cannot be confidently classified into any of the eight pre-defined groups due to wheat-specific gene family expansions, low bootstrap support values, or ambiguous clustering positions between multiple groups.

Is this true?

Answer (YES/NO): NO